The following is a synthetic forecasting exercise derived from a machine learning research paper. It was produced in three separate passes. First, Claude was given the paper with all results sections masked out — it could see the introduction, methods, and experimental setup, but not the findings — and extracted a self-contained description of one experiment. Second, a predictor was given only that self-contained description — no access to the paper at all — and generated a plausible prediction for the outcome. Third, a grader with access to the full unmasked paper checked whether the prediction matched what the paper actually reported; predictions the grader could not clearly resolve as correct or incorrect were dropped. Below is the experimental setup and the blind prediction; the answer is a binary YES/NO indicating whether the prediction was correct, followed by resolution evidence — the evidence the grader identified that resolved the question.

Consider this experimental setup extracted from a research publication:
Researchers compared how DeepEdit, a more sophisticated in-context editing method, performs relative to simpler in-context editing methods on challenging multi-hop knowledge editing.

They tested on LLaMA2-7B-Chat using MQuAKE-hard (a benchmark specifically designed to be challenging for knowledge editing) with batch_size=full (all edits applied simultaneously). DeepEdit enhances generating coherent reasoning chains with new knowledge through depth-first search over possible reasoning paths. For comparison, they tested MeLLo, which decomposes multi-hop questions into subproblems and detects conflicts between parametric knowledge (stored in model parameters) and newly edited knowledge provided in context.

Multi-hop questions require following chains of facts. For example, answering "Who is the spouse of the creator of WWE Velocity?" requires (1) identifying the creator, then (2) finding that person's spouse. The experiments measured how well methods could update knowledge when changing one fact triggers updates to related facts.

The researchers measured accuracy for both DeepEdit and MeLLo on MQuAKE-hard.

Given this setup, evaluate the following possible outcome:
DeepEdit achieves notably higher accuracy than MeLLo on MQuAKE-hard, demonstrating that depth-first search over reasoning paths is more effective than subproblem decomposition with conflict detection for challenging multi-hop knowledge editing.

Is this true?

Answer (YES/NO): YES